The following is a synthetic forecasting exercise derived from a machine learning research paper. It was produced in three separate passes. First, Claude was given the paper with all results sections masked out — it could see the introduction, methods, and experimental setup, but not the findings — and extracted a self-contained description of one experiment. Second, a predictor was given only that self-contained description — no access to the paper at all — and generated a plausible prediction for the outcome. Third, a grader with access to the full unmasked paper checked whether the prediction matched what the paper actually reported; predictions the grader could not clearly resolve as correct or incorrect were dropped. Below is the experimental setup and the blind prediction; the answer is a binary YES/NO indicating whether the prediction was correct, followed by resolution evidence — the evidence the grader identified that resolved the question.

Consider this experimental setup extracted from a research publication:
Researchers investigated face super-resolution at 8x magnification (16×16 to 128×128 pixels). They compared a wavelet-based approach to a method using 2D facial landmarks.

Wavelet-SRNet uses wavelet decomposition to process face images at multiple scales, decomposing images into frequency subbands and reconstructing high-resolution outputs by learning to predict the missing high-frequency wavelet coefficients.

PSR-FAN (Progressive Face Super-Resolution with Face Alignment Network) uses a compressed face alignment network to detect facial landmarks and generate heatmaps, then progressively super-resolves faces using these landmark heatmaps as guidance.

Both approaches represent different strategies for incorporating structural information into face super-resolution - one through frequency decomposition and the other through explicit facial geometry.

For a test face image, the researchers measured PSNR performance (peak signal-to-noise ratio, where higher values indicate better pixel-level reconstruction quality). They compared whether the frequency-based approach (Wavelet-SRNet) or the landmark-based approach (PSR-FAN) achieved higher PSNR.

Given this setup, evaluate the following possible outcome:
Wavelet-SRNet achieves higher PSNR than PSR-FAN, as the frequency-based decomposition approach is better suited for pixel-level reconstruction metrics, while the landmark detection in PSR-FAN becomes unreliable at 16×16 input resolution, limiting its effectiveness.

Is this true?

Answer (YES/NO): YES